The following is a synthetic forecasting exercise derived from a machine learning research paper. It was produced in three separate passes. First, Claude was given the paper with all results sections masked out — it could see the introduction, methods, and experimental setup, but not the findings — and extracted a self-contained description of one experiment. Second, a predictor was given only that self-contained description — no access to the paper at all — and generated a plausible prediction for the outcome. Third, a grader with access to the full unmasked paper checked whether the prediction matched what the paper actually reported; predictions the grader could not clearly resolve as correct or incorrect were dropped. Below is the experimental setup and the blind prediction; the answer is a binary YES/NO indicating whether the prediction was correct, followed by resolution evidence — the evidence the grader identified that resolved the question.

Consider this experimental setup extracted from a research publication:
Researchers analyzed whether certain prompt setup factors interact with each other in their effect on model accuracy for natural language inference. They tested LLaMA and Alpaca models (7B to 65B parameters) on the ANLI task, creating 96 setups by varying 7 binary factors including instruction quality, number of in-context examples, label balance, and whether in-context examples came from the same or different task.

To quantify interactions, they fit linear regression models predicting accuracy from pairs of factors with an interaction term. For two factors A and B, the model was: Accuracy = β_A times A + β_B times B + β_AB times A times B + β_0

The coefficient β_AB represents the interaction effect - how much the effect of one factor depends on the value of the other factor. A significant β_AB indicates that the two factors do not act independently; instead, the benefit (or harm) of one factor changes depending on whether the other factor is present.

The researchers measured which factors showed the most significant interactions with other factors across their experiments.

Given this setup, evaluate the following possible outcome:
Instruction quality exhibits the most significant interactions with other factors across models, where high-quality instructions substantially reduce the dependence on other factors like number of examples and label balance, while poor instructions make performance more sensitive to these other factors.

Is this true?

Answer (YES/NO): NO